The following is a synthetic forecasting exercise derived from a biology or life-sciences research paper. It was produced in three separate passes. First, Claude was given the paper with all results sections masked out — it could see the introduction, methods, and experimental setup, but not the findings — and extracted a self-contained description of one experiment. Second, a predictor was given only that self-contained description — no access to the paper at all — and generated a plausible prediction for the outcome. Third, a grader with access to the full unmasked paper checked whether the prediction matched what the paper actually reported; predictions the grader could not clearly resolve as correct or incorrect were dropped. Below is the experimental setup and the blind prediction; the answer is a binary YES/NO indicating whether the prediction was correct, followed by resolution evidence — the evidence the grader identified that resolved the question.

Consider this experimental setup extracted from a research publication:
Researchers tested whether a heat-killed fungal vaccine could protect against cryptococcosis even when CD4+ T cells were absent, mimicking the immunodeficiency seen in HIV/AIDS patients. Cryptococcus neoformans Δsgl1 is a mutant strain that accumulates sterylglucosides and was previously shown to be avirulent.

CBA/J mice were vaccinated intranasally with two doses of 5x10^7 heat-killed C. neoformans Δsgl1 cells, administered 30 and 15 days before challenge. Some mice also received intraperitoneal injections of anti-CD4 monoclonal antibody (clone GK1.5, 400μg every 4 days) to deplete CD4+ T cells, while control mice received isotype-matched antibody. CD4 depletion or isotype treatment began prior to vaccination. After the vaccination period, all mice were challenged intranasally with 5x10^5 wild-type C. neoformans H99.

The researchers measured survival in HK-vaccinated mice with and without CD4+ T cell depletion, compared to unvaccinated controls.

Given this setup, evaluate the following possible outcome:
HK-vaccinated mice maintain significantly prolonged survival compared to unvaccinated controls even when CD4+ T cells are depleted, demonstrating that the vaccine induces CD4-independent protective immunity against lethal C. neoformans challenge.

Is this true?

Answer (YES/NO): YES